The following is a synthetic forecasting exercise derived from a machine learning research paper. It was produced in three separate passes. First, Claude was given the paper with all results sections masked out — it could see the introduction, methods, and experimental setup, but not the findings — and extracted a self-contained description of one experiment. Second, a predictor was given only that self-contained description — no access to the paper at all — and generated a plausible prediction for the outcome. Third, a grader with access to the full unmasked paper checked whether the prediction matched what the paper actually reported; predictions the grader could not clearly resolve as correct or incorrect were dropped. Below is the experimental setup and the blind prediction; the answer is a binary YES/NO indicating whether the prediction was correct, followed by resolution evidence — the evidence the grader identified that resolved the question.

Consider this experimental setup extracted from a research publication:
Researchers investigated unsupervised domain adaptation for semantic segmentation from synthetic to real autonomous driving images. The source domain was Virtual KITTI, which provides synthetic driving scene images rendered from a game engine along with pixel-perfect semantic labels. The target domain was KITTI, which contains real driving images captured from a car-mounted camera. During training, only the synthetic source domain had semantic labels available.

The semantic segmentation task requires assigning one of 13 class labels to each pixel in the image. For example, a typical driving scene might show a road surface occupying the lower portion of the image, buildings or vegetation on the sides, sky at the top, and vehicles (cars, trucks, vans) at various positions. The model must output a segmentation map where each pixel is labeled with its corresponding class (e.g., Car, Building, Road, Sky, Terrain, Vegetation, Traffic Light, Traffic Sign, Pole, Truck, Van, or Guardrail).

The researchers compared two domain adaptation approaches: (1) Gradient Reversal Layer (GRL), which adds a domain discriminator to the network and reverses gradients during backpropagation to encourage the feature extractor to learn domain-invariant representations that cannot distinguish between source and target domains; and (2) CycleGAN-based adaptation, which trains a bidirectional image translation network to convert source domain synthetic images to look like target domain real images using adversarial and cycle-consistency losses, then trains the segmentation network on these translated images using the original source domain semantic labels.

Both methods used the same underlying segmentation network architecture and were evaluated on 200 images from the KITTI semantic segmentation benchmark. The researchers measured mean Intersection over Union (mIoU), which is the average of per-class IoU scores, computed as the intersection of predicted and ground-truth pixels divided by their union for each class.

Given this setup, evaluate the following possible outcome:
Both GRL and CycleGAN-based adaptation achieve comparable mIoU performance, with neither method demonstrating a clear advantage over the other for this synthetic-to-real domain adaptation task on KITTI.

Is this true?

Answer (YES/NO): NO